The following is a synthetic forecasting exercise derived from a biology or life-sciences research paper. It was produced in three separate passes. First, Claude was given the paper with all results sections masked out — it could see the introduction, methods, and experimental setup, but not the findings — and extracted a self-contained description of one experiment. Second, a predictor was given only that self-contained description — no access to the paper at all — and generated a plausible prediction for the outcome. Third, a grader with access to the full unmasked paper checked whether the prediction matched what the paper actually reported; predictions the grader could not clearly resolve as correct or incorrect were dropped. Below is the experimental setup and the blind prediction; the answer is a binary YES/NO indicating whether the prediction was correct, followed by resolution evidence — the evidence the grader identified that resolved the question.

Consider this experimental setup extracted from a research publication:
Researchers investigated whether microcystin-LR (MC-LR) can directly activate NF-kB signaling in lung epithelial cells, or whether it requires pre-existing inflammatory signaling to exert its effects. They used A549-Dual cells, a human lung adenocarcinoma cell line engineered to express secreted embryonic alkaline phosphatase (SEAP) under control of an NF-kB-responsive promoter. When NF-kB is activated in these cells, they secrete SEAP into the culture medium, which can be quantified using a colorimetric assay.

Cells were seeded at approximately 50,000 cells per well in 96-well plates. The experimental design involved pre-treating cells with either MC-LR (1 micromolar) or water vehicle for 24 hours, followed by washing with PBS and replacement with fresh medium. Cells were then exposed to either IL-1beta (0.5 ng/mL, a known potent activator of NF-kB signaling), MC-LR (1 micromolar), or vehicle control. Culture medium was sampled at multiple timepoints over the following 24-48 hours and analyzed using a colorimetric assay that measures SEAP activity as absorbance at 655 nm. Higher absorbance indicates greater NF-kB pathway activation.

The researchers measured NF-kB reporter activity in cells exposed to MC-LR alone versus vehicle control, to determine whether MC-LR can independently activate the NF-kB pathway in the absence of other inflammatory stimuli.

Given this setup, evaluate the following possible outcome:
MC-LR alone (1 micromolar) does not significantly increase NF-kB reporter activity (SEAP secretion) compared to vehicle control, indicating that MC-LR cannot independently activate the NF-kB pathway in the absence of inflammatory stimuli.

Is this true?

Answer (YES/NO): NO